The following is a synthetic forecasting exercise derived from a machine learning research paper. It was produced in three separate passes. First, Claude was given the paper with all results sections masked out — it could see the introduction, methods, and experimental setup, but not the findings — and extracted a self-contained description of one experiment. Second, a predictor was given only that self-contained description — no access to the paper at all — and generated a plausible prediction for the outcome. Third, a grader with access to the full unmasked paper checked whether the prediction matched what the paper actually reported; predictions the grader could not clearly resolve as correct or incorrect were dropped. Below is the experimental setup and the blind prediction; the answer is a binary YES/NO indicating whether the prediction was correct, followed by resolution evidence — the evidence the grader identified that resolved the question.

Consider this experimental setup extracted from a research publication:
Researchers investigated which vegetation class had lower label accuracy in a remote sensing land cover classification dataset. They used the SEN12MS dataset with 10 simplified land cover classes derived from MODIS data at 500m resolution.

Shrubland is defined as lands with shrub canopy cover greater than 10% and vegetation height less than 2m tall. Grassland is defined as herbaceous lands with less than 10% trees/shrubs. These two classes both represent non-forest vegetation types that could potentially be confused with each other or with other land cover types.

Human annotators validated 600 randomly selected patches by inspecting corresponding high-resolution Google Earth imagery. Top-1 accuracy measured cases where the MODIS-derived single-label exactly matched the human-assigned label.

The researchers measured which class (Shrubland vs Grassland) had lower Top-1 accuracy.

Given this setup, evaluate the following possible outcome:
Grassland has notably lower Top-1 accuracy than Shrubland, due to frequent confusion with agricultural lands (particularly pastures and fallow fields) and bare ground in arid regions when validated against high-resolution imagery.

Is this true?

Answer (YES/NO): NO